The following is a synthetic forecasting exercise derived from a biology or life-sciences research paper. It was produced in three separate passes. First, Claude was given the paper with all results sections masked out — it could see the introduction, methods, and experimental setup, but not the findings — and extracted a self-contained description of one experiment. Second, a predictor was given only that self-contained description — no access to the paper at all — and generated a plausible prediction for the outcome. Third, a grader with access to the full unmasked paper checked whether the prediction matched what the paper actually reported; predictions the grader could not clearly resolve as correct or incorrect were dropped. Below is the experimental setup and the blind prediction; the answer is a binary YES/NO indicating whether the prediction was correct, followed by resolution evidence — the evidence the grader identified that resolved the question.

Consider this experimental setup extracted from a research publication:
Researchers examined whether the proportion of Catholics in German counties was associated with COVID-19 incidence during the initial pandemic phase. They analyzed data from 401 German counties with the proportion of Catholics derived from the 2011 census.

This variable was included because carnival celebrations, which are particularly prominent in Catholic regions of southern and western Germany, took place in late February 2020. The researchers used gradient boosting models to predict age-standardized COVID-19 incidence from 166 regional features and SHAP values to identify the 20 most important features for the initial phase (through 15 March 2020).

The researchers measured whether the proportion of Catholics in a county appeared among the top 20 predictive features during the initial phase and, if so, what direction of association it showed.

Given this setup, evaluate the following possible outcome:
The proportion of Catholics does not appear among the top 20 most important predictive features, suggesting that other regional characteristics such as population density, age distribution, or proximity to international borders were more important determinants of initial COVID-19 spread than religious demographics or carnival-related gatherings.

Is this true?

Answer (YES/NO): NO